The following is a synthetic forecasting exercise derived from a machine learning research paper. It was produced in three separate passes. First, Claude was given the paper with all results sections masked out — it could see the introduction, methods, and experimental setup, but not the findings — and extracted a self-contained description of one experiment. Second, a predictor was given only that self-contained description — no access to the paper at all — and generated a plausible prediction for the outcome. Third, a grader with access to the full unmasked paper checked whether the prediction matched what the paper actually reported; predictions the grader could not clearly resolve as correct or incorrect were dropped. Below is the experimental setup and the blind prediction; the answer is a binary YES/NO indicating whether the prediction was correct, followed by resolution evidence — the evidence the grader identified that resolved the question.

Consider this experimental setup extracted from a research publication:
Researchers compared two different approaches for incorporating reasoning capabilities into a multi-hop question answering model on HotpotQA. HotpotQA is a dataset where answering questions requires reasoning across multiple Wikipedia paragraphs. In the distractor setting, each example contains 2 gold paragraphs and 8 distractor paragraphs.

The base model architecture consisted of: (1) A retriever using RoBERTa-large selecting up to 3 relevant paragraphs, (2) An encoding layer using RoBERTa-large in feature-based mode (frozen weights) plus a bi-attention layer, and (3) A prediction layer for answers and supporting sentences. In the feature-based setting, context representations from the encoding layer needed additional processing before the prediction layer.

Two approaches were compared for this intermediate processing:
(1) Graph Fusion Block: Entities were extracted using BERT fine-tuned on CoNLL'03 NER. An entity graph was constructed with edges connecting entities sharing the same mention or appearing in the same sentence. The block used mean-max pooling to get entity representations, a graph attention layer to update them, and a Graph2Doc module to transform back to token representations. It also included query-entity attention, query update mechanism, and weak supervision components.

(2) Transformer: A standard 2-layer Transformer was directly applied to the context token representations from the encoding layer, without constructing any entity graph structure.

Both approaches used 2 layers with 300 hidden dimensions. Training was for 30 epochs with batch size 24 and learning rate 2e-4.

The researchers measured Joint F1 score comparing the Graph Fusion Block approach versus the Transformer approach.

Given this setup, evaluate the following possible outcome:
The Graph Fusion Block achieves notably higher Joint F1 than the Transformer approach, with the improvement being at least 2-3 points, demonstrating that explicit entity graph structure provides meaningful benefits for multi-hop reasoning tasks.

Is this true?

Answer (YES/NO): NO